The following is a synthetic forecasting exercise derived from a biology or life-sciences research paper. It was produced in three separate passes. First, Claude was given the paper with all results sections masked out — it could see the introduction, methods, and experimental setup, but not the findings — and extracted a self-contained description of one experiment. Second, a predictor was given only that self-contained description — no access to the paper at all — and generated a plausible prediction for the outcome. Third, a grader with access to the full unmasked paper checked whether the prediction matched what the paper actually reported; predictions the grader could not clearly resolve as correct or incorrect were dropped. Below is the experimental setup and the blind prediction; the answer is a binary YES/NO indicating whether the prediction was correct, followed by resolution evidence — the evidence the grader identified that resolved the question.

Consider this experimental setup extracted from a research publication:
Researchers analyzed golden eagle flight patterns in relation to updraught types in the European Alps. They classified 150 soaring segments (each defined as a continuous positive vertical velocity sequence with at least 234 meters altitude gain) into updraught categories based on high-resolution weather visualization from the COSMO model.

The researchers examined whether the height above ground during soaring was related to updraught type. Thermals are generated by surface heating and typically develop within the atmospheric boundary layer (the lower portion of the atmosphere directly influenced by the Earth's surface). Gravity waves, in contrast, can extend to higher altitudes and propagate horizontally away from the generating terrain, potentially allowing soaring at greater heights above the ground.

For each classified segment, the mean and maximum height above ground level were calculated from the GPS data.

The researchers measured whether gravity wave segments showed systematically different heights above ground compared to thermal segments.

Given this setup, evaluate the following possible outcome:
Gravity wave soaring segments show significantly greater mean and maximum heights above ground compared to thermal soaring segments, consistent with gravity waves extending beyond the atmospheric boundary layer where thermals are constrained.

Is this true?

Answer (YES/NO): NO